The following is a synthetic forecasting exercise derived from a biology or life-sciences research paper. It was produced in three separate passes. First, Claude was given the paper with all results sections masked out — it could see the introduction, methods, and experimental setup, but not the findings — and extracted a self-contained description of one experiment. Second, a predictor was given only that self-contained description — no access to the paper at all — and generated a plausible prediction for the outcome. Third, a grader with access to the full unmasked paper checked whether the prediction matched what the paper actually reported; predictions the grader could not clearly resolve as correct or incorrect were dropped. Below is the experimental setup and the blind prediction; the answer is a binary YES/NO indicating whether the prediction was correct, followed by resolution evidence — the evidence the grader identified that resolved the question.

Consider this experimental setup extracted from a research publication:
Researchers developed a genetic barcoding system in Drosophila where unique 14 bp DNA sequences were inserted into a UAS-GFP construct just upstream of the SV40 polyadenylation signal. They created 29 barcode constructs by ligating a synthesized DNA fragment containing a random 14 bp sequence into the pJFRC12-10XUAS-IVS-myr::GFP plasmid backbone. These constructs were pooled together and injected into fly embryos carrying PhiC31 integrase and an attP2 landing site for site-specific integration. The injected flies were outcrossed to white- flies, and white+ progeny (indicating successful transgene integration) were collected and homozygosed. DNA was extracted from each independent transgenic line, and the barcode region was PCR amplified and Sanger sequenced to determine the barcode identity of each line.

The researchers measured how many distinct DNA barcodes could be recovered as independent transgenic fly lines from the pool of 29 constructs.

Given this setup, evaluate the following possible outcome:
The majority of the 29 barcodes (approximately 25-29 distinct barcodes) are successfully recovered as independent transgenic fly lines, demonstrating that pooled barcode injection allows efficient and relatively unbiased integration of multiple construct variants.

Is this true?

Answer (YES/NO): NO